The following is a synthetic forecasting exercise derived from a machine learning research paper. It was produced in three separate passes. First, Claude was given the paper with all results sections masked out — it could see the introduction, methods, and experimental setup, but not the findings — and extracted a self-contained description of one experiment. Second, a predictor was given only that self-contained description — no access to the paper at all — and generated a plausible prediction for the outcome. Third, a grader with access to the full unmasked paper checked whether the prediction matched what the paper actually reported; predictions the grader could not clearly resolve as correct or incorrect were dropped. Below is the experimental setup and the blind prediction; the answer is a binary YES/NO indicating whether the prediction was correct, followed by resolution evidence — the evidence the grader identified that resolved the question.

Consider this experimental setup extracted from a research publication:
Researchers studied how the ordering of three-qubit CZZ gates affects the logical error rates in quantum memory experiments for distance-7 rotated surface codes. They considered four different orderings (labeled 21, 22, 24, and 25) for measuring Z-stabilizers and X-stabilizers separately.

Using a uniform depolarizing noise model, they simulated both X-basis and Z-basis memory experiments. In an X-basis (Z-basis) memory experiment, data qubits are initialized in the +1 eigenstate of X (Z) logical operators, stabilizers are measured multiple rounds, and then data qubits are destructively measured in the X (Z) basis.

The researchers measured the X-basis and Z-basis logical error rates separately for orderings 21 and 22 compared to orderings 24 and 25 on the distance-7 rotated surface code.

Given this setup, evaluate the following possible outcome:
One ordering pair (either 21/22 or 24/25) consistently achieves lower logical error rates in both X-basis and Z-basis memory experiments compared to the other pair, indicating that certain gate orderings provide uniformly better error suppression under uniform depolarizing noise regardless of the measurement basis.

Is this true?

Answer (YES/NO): NO